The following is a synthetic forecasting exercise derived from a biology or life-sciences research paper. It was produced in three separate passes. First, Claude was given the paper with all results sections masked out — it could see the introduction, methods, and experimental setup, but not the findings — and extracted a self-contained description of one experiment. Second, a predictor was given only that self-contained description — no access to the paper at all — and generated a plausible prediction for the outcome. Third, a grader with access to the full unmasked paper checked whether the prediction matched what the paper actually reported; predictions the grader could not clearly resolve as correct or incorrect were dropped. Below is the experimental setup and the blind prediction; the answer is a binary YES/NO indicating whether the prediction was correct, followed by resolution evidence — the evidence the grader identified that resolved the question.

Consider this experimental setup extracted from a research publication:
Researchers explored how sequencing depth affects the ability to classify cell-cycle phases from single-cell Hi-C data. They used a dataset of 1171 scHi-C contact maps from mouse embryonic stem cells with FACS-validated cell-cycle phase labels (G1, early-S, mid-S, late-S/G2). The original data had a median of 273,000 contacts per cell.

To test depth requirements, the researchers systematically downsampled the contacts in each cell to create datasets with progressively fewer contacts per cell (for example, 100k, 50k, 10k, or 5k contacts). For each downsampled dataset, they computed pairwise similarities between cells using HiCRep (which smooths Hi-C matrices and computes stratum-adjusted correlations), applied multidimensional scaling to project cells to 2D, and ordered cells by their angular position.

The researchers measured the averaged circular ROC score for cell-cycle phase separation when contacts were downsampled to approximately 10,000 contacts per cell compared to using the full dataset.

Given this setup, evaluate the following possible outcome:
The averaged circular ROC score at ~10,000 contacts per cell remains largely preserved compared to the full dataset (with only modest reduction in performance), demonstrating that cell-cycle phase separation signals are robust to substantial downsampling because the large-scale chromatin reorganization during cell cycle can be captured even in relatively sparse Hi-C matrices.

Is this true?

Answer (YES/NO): YES